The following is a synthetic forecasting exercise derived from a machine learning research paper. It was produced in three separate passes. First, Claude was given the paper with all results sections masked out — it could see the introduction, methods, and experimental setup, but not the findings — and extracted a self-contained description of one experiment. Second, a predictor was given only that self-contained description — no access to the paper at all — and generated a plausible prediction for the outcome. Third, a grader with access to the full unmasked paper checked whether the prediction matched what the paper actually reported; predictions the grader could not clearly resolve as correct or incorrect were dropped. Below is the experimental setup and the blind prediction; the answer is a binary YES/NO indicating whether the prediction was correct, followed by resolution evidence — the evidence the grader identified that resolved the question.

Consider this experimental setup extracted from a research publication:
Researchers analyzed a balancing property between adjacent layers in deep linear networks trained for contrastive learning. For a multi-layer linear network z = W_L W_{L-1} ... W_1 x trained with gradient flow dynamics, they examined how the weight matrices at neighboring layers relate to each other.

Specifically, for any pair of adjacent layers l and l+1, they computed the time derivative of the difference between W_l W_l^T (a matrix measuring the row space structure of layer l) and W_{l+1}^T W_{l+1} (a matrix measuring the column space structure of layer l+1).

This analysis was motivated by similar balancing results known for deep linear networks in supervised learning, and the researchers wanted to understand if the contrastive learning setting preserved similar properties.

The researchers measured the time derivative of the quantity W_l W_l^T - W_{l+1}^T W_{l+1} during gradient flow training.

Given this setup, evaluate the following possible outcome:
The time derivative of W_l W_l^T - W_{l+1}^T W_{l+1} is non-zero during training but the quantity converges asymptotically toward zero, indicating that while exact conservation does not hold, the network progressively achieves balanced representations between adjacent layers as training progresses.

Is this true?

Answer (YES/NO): NO